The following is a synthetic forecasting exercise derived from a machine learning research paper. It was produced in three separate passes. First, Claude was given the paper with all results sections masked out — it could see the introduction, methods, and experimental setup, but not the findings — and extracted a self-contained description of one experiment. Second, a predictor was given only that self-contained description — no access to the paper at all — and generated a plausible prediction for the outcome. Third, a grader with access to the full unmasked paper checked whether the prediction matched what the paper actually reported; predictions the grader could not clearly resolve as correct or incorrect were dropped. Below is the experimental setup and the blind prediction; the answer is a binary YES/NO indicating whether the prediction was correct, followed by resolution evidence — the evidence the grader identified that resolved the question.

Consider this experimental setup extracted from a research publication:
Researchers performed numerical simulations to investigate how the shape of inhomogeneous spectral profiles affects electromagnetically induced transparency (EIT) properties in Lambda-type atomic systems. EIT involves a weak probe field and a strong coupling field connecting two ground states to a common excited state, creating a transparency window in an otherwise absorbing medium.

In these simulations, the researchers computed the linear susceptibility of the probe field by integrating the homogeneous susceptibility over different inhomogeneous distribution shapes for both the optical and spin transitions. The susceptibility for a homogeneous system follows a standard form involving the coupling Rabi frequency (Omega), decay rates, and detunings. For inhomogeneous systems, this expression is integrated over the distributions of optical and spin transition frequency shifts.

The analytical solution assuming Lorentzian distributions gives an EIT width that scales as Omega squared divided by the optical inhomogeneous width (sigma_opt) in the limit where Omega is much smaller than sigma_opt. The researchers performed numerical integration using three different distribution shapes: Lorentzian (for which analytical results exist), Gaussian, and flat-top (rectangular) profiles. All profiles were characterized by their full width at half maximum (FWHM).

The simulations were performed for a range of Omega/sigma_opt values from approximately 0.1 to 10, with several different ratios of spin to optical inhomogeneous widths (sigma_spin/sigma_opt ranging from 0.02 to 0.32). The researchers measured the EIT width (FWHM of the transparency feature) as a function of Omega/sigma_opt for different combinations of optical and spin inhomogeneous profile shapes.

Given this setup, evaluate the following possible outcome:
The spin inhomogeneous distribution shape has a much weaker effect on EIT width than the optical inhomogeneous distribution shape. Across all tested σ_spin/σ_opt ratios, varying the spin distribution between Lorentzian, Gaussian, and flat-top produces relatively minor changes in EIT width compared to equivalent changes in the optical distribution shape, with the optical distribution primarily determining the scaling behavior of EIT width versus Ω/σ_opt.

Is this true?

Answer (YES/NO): NO